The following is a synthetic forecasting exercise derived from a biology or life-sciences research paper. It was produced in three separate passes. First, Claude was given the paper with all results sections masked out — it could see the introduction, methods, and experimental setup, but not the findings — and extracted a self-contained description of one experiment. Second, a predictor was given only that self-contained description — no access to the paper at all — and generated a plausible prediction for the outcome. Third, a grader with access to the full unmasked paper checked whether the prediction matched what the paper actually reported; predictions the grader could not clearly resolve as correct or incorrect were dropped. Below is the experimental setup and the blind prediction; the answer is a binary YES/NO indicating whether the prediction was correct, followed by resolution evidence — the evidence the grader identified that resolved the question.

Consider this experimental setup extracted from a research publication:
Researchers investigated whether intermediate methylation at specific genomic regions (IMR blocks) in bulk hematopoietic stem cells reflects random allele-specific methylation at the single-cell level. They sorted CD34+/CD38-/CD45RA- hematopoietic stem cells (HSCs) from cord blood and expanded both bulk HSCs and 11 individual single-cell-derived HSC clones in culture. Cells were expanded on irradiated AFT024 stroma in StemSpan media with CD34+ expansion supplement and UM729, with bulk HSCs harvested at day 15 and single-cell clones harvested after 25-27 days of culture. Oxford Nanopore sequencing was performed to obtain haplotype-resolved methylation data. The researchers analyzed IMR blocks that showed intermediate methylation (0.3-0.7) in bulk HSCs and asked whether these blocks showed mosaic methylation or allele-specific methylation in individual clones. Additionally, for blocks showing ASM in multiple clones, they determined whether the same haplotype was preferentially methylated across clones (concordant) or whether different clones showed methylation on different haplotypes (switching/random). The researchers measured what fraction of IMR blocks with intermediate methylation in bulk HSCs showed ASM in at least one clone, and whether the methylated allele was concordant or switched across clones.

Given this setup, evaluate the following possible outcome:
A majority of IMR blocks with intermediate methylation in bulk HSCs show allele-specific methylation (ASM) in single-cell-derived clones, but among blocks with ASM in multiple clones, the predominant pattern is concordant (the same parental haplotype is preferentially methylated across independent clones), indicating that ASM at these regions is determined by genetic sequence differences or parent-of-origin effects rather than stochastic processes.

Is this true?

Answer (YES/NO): NO